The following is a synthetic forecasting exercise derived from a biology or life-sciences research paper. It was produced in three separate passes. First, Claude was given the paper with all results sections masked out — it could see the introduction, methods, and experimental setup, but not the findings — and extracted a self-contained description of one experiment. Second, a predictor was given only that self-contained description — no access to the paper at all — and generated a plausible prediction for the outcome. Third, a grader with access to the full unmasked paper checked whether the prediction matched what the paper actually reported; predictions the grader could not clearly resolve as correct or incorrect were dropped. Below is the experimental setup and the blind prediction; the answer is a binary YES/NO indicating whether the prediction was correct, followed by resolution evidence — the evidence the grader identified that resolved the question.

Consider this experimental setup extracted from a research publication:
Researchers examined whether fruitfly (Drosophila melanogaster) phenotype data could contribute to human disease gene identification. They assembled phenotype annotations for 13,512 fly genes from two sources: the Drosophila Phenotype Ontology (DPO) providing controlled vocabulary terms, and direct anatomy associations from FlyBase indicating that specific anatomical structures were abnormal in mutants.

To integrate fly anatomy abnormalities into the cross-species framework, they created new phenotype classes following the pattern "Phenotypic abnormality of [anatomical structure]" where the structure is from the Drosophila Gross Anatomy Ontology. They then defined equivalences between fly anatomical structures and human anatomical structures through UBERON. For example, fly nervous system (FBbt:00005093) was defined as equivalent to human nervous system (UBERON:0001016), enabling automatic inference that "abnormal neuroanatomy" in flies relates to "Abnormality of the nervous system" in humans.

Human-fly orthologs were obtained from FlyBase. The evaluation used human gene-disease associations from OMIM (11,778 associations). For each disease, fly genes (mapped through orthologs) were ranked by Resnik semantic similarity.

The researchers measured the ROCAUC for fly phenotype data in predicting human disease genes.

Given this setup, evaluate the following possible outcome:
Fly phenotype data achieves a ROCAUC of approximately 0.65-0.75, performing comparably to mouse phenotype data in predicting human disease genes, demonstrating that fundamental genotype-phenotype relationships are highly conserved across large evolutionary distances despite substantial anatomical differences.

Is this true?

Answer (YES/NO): NO